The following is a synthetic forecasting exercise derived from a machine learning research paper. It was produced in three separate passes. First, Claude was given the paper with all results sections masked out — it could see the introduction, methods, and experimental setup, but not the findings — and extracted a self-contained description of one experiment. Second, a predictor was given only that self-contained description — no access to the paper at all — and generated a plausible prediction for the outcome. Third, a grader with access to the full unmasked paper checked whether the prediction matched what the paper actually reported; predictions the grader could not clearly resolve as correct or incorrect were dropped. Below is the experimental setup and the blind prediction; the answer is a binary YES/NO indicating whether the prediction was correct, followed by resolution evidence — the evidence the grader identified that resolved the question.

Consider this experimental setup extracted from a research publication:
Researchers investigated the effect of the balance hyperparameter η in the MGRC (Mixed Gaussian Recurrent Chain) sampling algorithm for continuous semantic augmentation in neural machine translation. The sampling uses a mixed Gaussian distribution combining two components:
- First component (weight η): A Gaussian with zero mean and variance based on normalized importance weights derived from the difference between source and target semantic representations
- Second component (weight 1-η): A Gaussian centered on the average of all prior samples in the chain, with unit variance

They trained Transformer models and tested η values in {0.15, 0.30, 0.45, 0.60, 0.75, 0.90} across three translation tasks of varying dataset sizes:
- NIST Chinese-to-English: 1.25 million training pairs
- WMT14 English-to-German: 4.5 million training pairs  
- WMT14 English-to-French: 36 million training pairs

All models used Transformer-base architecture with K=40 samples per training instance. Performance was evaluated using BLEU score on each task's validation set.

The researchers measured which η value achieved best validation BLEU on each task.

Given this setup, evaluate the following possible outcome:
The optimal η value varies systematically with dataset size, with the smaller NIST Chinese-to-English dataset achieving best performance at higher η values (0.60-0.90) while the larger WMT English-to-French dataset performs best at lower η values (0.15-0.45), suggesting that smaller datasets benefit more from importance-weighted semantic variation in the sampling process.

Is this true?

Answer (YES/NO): NO